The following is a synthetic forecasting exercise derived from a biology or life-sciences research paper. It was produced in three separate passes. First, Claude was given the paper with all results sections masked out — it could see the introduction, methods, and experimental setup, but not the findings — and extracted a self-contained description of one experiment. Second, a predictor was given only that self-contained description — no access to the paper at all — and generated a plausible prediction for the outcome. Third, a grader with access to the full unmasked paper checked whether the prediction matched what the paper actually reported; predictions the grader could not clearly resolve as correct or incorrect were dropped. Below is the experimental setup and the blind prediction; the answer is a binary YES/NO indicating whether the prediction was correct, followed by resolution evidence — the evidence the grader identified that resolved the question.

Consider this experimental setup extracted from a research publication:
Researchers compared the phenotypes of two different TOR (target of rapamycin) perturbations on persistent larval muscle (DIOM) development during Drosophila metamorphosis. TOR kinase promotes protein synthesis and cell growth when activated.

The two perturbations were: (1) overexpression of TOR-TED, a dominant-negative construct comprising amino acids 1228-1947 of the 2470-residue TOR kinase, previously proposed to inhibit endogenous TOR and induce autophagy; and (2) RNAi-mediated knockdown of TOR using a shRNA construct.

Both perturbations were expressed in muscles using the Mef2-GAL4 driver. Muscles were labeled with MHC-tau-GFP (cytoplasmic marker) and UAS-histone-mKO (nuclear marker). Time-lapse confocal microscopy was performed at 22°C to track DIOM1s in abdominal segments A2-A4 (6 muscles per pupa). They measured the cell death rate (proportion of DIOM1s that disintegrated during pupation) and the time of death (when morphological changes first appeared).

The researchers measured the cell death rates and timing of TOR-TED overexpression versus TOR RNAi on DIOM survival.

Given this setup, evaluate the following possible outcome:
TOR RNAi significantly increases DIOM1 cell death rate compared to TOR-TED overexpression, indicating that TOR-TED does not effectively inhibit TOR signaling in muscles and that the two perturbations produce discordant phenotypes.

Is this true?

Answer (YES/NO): NO